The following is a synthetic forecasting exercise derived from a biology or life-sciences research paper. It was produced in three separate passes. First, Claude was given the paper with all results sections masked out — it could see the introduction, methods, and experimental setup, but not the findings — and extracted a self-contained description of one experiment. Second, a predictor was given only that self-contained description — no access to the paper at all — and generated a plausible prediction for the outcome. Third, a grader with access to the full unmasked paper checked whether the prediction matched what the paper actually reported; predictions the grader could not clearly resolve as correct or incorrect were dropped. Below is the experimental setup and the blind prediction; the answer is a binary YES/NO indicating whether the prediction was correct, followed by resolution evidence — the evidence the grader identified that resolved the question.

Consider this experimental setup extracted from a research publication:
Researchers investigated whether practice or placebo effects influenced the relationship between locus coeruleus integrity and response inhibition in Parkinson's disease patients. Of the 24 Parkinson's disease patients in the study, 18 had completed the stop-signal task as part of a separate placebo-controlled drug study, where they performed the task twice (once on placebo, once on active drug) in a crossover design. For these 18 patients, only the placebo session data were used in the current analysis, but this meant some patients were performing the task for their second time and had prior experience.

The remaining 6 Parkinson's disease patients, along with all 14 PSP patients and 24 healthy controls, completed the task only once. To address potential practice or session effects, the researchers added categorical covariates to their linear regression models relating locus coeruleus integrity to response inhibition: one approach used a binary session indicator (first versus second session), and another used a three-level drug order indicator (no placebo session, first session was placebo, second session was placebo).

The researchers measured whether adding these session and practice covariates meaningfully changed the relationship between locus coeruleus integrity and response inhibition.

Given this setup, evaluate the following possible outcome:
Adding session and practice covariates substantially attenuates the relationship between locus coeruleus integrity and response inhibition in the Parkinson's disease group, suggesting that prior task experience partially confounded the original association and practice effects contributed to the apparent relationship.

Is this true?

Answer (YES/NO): NO